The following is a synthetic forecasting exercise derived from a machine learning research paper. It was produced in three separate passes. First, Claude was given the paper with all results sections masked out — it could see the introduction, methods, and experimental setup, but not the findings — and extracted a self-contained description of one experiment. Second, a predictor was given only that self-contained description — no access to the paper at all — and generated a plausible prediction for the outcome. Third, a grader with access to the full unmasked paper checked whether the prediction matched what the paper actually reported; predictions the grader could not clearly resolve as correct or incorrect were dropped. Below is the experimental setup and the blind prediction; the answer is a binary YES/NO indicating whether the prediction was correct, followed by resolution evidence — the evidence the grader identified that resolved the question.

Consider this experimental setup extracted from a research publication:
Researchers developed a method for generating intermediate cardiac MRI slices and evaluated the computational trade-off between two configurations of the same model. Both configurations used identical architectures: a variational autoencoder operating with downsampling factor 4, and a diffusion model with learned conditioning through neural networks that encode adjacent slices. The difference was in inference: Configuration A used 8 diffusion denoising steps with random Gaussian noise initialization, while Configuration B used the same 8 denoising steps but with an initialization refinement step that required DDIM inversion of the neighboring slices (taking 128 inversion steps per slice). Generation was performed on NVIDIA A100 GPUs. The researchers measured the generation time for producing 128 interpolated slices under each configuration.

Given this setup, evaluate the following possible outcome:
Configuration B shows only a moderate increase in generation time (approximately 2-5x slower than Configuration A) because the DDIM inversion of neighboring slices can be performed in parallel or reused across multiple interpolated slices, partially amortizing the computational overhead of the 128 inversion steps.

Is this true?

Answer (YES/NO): YES